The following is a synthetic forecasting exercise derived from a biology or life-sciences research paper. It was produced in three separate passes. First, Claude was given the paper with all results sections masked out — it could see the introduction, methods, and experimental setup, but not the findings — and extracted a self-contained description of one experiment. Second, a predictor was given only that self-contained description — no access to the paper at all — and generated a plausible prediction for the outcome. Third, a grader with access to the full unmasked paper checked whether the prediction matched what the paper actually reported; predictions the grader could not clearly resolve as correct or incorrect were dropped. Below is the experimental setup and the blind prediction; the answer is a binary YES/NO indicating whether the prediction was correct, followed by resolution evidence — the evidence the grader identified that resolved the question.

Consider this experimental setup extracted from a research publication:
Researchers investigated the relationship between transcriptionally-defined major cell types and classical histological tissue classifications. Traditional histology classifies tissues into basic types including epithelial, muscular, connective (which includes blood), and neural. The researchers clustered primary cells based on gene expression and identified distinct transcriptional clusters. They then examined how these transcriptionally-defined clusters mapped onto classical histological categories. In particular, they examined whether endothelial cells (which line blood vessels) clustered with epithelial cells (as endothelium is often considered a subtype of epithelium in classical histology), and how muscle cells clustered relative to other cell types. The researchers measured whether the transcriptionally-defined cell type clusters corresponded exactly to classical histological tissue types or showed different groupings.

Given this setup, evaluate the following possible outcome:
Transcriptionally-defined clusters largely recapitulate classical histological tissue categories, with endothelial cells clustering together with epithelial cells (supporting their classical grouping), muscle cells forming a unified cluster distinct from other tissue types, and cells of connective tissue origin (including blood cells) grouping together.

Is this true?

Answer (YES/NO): NO